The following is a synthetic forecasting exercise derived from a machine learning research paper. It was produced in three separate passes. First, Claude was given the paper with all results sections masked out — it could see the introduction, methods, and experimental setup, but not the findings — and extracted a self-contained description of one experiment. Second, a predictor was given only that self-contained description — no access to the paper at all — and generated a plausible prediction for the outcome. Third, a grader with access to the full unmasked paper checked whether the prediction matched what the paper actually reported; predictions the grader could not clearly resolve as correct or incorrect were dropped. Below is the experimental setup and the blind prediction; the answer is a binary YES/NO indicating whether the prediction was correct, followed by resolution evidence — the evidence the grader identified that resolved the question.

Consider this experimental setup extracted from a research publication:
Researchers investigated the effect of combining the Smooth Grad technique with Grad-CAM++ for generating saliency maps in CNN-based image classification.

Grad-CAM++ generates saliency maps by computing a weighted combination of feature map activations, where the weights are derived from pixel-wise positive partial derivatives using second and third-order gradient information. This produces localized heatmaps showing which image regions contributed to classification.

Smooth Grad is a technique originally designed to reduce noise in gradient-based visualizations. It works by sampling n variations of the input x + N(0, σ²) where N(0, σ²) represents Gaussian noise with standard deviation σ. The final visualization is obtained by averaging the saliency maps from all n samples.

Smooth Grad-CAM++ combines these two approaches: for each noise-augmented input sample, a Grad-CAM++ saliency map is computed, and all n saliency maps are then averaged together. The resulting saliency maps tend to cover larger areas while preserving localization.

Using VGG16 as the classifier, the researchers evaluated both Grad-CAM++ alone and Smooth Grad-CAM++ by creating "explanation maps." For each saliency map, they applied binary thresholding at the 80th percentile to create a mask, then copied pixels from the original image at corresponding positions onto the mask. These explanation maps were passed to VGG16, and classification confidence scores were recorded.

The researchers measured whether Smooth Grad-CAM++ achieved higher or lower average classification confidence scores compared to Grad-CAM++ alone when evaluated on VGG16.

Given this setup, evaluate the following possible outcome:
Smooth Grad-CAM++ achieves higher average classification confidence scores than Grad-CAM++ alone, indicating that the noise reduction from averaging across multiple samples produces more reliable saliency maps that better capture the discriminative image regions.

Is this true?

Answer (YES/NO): NO